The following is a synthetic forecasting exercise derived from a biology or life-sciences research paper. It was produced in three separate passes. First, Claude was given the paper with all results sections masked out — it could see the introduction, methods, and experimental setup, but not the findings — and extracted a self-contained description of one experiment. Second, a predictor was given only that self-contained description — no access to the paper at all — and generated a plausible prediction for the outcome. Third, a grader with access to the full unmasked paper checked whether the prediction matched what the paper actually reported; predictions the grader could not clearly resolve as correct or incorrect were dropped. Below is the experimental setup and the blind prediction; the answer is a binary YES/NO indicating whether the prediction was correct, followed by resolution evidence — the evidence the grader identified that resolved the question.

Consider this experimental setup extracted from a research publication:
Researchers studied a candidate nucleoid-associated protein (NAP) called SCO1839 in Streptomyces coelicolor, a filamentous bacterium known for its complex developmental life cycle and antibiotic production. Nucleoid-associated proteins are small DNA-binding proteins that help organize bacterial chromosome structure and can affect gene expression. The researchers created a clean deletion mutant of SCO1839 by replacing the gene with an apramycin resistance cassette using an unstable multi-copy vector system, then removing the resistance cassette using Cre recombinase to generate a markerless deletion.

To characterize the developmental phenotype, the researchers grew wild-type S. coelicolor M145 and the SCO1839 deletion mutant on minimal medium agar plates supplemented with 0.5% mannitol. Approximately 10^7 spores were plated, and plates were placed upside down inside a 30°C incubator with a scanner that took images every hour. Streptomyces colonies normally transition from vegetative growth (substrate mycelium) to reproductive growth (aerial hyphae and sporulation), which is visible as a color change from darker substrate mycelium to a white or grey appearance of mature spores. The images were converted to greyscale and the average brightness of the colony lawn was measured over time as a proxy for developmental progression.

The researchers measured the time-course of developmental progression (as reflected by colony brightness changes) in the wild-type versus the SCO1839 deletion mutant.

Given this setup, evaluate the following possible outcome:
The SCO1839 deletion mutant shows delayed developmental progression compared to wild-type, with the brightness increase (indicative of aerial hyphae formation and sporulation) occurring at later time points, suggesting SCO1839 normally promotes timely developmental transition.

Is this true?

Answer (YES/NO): NO